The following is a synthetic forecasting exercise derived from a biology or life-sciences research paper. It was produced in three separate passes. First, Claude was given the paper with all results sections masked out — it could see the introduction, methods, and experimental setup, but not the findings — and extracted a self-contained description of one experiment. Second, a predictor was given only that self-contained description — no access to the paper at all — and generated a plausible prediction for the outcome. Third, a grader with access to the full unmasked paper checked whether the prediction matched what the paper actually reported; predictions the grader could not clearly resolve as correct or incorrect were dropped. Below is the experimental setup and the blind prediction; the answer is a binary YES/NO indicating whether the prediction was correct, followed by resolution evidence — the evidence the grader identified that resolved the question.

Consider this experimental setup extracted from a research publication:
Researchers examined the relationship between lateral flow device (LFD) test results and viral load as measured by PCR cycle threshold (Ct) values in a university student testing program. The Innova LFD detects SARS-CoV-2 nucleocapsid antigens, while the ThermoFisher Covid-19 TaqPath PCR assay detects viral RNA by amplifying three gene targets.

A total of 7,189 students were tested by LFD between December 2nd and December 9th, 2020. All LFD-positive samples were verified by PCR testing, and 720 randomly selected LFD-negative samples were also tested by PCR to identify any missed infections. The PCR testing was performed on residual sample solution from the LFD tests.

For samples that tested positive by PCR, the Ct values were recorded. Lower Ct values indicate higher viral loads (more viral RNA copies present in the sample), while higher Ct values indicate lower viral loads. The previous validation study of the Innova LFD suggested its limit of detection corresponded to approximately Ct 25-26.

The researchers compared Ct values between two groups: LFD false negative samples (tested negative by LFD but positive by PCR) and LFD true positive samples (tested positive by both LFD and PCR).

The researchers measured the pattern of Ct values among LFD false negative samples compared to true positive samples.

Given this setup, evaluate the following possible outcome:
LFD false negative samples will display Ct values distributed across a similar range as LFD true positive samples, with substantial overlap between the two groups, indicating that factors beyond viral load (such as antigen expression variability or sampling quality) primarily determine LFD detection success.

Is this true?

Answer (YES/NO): NO